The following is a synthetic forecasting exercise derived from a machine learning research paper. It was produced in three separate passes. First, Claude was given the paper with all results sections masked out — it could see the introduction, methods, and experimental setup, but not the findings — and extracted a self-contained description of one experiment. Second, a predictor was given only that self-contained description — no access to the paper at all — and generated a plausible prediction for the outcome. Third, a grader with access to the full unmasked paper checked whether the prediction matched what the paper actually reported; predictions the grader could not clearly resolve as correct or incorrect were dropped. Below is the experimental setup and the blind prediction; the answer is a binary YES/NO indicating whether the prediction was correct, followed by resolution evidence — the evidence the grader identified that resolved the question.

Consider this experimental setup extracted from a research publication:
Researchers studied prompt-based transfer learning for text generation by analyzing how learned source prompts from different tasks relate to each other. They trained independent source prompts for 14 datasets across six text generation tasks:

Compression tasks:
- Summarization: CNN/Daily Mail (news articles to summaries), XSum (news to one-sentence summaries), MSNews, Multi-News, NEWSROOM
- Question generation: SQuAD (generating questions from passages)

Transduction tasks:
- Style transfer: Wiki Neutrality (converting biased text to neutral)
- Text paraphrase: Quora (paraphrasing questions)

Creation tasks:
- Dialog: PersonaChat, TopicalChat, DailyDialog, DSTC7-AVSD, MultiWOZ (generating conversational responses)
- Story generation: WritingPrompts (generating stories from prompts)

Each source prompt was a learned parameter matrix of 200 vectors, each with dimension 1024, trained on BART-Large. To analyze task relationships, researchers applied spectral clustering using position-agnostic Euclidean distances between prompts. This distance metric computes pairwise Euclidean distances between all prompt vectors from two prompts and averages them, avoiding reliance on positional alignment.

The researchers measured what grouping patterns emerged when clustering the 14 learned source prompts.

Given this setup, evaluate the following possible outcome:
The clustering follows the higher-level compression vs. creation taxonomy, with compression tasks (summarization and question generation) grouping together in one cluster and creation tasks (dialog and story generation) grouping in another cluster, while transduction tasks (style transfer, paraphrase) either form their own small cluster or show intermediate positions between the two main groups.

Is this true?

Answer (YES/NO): YES